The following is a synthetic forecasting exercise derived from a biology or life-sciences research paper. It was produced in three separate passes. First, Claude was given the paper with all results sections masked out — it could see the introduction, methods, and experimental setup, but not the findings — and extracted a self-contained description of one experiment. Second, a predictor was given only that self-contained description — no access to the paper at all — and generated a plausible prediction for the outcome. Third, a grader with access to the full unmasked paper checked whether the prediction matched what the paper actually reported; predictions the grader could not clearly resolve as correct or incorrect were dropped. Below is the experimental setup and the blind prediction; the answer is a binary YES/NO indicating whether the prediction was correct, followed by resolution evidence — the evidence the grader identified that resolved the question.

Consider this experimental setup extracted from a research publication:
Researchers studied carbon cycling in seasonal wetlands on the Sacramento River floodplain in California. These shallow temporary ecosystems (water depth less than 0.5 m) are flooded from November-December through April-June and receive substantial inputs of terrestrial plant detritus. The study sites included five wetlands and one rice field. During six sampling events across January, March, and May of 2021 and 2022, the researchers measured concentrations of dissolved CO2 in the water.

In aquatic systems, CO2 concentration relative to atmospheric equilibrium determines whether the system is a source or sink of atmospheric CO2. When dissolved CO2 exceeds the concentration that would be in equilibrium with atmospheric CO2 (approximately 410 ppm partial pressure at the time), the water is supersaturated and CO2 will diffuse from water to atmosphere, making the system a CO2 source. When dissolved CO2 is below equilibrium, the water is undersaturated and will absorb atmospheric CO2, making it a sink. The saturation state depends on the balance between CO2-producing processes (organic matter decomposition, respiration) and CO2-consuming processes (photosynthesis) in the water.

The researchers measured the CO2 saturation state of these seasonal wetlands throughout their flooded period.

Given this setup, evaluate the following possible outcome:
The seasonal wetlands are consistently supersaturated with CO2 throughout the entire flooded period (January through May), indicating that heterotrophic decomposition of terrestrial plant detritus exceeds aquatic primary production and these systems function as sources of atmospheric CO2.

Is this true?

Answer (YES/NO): YES